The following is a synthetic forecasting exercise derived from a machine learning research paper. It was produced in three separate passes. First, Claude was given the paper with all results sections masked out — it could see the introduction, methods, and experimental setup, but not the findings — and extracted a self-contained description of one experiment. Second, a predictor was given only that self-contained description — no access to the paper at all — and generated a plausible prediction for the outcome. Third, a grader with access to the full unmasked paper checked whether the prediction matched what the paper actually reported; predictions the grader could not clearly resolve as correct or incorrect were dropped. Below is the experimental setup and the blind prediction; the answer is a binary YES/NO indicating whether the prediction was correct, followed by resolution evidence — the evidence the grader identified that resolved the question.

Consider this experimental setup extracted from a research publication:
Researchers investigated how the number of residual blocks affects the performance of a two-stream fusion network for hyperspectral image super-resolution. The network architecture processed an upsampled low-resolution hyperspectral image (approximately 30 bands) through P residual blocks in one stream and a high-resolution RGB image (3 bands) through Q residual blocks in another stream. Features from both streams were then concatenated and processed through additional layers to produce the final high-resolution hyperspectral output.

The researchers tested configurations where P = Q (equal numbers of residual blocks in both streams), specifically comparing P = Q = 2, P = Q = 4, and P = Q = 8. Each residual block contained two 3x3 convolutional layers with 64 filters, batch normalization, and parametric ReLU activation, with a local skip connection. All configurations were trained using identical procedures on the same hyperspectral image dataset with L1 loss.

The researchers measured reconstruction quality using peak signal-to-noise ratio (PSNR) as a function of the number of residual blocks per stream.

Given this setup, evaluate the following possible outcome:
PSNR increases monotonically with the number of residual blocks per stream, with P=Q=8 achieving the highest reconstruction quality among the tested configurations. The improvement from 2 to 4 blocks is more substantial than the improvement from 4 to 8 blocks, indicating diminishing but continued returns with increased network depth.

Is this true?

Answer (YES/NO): NO